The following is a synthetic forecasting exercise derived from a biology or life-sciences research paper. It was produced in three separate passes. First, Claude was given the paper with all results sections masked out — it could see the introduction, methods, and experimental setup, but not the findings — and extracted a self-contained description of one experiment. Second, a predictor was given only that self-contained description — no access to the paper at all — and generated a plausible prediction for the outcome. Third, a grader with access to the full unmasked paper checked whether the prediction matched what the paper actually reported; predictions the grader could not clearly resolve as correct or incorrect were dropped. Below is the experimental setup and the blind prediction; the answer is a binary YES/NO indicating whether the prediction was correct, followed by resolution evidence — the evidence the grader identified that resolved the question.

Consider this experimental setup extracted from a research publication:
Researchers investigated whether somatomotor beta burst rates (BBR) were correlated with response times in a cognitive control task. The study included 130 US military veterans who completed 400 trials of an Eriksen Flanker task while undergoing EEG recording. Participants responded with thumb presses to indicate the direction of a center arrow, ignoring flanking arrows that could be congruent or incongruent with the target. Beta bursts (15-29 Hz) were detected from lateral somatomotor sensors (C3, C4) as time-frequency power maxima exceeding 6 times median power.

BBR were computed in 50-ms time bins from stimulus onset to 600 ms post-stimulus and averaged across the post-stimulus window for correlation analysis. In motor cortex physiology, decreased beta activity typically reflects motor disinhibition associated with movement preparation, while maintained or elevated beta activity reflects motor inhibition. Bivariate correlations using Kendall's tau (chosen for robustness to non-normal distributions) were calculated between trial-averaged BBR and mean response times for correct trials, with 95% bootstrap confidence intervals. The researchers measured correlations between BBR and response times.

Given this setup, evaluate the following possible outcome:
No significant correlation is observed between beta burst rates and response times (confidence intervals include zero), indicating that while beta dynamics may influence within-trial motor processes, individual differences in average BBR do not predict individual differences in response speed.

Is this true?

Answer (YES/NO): NO